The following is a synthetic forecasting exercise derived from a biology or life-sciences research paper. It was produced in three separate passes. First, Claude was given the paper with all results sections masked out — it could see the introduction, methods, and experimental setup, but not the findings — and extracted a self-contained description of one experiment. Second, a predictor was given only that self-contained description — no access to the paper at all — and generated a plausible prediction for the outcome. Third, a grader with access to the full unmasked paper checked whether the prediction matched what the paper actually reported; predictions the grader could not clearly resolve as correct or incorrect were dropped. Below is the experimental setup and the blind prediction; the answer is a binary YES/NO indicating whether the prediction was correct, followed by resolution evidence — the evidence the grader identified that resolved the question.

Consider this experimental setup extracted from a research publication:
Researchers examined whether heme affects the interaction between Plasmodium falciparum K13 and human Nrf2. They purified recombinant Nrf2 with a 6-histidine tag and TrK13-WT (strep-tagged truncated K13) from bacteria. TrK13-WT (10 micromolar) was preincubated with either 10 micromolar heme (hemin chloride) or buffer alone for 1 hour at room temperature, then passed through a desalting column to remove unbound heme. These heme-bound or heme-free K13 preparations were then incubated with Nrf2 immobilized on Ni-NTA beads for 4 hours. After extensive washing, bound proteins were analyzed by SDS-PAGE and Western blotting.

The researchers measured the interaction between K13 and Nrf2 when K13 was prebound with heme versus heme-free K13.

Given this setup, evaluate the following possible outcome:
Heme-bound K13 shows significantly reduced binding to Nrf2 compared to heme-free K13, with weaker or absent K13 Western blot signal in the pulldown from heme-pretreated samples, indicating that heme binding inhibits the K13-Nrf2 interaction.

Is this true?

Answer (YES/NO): YES